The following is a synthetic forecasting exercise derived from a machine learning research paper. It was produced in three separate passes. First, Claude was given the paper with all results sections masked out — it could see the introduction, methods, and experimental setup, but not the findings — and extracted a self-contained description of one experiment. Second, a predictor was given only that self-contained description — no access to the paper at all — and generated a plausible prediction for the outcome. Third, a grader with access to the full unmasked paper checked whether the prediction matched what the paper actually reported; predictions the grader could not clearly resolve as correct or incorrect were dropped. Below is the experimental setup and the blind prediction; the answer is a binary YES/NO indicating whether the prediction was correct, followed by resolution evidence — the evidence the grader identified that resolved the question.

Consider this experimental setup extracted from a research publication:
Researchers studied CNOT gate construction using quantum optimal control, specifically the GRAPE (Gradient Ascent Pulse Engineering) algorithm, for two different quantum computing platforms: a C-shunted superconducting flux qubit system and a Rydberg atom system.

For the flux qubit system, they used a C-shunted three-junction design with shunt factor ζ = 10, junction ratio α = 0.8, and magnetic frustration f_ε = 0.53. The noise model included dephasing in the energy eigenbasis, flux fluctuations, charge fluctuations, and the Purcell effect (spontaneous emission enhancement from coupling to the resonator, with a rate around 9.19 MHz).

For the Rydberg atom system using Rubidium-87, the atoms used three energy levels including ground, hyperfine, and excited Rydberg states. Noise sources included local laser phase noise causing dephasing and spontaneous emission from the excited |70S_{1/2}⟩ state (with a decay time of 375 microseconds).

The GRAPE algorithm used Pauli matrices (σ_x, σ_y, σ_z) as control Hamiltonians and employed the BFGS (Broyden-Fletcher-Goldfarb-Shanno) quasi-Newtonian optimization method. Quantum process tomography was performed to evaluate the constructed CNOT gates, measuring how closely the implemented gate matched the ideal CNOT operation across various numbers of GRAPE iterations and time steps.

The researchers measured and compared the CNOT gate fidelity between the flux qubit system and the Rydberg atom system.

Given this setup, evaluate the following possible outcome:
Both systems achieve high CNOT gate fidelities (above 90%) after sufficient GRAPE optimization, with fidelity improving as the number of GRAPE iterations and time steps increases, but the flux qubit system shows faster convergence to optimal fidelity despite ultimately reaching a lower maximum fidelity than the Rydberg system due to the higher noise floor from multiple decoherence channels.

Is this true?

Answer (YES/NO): NO